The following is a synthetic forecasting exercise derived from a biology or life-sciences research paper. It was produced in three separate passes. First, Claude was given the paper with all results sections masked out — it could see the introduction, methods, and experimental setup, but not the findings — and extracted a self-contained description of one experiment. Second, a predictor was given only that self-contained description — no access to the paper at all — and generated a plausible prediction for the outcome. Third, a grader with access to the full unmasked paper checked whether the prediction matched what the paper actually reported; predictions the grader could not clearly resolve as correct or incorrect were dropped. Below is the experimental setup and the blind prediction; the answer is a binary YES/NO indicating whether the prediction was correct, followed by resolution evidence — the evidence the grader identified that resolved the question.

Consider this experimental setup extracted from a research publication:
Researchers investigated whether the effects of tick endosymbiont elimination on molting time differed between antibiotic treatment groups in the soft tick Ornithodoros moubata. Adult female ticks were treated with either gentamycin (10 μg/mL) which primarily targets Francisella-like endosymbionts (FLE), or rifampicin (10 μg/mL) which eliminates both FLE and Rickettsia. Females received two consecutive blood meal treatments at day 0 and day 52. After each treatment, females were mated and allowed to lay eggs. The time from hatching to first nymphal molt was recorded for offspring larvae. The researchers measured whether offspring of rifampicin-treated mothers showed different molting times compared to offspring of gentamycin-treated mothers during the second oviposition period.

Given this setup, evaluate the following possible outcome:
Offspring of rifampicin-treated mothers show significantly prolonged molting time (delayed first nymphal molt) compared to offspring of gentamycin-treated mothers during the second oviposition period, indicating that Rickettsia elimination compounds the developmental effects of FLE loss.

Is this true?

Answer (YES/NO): YES